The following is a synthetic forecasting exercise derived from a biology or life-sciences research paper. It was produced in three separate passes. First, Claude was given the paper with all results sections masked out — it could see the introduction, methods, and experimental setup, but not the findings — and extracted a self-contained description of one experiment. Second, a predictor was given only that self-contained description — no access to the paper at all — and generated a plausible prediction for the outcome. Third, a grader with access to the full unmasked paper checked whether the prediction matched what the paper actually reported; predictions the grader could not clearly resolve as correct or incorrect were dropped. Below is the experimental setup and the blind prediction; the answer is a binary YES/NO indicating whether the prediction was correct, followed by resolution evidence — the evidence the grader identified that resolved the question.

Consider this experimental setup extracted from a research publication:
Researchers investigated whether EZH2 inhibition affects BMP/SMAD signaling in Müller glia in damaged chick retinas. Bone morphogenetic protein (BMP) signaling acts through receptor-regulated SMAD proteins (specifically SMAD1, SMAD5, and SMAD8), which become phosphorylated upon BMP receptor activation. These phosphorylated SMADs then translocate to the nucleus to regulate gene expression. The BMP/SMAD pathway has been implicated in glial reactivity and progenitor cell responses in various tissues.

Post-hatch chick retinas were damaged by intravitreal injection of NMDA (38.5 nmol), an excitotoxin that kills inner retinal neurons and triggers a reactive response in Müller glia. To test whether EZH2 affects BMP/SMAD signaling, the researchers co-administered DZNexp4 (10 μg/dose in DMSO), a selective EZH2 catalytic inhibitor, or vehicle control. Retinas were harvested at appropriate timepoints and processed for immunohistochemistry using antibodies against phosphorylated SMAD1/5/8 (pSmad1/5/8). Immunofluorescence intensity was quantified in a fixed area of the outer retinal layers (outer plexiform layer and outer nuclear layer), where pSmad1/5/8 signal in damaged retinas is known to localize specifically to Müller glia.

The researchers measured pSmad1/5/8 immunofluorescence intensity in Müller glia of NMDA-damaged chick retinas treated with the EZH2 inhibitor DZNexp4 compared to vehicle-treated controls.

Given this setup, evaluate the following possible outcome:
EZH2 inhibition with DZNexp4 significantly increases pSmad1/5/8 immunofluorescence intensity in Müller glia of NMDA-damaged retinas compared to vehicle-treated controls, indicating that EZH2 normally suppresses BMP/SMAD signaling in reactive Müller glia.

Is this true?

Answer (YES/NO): NO